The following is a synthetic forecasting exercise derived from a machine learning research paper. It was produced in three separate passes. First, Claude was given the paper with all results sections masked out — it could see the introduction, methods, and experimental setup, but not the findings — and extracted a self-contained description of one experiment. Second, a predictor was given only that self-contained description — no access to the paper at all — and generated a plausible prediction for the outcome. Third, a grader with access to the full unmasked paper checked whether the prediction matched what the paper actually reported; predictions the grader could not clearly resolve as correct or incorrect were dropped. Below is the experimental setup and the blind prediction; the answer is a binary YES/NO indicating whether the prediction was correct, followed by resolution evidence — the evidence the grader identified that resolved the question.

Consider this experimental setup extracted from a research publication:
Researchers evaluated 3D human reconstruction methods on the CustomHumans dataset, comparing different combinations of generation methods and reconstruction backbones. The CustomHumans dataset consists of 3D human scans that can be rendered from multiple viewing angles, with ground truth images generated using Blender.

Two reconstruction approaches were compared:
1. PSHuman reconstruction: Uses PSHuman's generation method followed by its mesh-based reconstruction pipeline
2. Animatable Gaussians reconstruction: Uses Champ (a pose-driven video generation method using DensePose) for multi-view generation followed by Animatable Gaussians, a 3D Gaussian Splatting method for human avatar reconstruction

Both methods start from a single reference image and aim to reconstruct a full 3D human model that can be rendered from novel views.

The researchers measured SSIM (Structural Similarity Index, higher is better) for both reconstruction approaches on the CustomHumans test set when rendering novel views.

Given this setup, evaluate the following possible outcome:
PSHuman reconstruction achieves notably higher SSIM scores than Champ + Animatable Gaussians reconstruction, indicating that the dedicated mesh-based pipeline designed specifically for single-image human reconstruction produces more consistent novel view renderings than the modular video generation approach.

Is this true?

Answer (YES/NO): NO